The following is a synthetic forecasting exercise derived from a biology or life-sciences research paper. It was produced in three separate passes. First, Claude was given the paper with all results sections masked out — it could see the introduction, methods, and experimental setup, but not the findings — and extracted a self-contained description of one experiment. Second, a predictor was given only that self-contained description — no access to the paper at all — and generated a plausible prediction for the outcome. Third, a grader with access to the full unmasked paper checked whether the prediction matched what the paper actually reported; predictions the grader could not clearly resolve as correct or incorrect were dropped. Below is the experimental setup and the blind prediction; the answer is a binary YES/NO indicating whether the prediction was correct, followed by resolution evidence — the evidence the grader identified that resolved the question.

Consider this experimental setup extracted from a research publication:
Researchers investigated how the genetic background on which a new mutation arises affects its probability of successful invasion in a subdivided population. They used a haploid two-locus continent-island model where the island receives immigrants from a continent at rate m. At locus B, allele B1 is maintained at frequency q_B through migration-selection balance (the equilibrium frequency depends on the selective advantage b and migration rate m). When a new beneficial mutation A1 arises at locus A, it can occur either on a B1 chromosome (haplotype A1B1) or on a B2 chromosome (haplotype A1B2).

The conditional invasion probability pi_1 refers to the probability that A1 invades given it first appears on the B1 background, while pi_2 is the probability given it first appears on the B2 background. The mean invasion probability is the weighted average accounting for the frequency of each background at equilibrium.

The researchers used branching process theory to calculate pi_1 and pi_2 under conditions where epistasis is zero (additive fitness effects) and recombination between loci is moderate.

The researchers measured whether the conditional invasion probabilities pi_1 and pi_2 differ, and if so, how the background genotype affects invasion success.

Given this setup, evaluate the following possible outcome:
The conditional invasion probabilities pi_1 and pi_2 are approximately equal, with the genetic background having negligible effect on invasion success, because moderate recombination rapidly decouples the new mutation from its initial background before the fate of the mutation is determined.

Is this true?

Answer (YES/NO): NO